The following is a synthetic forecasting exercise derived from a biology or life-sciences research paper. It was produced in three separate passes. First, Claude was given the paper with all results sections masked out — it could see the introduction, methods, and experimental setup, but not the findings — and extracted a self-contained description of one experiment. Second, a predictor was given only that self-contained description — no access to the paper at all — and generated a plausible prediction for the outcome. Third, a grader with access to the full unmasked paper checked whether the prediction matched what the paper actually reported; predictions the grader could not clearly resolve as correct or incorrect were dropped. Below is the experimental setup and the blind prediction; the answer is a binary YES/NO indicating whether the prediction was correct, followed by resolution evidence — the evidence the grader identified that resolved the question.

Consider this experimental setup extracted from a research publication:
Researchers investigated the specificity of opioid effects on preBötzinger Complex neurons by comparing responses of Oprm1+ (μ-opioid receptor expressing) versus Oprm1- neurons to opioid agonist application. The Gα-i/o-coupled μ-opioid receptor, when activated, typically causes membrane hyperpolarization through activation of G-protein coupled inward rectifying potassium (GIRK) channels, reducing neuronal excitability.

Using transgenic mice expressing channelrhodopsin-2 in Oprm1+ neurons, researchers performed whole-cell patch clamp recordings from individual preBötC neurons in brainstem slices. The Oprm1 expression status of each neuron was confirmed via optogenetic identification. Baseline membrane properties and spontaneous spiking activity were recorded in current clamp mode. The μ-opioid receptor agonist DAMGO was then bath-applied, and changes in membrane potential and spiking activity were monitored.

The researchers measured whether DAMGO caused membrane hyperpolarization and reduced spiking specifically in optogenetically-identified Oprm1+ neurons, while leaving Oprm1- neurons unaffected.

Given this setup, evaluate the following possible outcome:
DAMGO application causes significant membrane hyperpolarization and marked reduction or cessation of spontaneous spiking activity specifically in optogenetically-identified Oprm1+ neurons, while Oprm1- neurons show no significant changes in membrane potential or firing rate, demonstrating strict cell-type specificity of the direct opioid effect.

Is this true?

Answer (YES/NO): NO